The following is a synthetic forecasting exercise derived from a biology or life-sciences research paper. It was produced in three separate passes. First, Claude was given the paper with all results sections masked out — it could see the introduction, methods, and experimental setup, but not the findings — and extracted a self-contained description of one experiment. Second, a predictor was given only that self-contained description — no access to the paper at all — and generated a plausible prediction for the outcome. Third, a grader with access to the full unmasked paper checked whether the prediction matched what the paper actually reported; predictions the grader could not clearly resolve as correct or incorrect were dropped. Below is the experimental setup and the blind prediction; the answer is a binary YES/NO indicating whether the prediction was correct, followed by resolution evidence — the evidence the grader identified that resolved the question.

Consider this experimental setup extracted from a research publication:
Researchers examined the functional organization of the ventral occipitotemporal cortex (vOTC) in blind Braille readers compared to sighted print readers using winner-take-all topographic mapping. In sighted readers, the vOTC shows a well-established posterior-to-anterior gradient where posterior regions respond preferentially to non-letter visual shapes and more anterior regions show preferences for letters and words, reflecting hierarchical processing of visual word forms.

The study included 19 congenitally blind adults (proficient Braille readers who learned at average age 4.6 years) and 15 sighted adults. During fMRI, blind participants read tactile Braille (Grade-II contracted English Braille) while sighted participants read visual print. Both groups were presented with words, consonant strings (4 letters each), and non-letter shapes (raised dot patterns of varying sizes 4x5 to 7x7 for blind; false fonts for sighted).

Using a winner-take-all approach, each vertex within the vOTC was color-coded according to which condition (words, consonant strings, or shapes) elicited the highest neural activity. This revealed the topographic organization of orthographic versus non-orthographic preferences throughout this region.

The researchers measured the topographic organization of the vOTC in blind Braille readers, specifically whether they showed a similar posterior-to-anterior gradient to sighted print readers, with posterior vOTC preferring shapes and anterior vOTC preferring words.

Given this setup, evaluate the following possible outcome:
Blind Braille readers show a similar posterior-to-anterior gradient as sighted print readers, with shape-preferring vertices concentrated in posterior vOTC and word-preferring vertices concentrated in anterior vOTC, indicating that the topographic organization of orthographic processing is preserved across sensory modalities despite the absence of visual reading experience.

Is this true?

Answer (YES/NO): NO